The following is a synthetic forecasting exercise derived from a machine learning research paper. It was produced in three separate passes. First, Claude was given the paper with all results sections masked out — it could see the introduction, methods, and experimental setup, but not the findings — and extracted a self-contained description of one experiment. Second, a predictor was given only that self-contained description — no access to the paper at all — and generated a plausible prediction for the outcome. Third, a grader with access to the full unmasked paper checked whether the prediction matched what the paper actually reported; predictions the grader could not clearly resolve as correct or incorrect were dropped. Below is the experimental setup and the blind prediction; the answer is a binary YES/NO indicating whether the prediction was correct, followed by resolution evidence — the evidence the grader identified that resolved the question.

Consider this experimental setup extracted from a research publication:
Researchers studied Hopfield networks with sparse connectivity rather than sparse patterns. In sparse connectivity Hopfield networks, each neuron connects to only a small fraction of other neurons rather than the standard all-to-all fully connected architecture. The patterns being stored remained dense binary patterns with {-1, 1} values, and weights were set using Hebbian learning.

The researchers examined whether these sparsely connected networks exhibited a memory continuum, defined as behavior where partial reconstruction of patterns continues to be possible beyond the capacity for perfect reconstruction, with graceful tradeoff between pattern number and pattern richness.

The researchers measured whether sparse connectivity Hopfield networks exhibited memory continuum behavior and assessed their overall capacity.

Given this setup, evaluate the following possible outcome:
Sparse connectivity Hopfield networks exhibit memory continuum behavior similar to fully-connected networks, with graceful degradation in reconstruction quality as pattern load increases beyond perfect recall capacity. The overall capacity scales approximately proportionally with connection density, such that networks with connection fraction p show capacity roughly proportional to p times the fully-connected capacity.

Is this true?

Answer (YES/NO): NO